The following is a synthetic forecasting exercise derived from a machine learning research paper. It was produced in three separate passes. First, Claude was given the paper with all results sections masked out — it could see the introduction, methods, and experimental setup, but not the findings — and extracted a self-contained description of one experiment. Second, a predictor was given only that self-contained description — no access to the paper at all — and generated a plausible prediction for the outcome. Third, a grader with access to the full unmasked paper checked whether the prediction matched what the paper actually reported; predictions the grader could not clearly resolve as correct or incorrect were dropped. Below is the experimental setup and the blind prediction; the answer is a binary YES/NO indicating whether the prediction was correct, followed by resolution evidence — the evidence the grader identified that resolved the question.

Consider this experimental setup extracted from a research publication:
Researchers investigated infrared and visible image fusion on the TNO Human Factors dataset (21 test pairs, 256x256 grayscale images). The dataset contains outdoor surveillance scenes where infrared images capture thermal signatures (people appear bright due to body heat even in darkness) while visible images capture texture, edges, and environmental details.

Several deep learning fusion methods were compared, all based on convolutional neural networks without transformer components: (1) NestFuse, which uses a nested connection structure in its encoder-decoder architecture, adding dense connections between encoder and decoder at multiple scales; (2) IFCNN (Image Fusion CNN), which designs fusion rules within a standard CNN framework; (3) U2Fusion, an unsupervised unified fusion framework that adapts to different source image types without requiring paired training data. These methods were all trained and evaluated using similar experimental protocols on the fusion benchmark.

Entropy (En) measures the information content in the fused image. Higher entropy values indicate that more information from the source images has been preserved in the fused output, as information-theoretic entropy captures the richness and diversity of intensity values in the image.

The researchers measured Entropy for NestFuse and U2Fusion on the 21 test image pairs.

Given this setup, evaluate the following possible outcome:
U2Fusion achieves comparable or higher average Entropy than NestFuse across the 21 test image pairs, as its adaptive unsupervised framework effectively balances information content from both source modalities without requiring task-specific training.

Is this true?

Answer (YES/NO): NO